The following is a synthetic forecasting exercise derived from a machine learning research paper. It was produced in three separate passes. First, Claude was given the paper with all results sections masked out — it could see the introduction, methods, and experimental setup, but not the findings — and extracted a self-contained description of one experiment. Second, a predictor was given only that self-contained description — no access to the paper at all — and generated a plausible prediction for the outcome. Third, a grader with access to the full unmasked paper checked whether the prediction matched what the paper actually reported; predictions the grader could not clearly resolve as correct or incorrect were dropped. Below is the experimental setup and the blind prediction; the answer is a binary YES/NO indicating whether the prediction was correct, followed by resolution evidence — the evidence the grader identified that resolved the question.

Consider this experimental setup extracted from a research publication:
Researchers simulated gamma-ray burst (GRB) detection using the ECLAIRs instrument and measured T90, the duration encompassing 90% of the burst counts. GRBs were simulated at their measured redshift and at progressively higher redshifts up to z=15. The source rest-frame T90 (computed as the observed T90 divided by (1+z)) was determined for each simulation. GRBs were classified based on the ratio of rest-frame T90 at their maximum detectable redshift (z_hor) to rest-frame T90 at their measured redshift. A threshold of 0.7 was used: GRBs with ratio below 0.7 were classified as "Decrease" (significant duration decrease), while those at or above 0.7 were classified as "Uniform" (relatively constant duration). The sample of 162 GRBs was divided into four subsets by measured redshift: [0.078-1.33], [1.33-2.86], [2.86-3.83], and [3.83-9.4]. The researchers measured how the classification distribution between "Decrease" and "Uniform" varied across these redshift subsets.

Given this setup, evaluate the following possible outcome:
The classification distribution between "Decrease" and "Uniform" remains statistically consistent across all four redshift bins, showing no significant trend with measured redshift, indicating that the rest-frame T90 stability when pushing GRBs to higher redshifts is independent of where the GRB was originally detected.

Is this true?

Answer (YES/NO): NO